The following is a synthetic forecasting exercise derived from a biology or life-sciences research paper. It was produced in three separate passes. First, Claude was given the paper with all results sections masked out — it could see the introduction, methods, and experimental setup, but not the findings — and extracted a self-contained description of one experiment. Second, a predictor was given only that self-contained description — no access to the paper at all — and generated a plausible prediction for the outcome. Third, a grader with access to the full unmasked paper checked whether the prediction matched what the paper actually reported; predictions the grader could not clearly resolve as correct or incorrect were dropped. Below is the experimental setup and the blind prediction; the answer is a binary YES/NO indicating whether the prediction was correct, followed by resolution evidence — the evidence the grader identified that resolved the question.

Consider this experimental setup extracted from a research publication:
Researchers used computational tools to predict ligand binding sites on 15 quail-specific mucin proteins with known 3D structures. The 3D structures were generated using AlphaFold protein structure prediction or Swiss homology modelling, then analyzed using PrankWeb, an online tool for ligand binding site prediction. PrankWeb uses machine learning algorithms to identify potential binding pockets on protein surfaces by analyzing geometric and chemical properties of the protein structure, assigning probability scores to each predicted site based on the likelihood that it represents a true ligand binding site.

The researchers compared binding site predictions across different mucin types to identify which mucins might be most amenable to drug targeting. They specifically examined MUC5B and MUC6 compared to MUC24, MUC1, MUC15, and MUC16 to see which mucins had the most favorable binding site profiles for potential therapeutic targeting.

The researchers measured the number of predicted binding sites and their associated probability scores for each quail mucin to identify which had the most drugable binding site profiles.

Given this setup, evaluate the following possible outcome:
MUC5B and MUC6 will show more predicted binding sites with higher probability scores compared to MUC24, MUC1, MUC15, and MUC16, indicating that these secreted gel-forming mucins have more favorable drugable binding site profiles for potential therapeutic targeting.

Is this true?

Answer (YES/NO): YES